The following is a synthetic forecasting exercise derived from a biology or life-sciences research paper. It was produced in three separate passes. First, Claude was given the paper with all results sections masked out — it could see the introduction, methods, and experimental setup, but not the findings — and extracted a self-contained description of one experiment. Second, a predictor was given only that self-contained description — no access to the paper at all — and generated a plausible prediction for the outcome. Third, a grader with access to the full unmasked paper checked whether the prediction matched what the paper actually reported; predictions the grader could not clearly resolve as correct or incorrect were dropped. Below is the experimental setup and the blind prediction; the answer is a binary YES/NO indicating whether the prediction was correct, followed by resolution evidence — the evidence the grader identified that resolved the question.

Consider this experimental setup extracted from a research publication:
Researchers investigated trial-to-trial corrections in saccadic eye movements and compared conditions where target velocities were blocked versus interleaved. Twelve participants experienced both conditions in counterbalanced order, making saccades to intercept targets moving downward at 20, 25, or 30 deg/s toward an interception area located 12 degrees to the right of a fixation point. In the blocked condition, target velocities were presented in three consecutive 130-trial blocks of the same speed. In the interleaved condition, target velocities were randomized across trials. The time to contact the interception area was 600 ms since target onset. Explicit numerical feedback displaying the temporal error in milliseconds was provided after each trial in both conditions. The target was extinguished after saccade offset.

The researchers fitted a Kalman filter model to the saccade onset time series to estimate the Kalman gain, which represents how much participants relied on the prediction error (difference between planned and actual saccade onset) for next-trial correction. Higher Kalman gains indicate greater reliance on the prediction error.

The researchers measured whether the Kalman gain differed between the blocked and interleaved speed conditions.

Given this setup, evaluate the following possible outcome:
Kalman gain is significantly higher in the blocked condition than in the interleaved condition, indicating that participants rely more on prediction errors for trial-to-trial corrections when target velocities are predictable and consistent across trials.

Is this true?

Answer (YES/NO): NO